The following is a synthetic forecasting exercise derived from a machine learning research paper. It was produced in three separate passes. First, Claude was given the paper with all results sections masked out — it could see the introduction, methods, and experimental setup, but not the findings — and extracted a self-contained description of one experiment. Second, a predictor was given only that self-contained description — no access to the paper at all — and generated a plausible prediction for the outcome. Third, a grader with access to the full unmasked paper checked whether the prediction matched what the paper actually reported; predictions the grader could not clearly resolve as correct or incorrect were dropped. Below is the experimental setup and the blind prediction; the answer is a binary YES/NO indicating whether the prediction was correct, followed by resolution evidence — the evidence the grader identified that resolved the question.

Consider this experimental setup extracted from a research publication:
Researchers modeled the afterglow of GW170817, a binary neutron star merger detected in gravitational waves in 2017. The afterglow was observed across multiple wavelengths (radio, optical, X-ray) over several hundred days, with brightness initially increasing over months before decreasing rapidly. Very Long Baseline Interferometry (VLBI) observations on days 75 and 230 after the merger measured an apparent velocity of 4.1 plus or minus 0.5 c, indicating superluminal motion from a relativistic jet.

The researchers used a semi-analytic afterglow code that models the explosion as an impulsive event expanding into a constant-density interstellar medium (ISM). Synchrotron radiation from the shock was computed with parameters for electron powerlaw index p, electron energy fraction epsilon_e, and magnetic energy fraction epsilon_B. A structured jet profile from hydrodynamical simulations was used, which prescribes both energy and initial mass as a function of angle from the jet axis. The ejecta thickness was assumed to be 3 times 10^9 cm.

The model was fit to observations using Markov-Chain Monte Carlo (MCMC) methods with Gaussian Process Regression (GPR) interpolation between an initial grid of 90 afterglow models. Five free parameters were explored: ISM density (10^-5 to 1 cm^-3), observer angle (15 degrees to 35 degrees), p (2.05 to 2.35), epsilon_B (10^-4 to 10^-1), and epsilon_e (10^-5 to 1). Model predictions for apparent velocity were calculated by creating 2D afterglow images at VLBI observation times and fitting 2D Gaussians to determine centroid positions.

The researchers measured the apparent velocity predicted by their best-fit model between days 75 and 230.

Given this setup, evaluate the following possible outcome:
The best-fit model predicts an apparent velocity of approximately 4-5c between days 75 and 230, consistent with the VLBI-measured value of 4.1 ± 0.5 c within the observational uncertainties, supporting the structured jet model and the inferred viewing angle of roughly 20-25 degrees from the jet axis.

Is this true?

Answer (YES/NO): NO